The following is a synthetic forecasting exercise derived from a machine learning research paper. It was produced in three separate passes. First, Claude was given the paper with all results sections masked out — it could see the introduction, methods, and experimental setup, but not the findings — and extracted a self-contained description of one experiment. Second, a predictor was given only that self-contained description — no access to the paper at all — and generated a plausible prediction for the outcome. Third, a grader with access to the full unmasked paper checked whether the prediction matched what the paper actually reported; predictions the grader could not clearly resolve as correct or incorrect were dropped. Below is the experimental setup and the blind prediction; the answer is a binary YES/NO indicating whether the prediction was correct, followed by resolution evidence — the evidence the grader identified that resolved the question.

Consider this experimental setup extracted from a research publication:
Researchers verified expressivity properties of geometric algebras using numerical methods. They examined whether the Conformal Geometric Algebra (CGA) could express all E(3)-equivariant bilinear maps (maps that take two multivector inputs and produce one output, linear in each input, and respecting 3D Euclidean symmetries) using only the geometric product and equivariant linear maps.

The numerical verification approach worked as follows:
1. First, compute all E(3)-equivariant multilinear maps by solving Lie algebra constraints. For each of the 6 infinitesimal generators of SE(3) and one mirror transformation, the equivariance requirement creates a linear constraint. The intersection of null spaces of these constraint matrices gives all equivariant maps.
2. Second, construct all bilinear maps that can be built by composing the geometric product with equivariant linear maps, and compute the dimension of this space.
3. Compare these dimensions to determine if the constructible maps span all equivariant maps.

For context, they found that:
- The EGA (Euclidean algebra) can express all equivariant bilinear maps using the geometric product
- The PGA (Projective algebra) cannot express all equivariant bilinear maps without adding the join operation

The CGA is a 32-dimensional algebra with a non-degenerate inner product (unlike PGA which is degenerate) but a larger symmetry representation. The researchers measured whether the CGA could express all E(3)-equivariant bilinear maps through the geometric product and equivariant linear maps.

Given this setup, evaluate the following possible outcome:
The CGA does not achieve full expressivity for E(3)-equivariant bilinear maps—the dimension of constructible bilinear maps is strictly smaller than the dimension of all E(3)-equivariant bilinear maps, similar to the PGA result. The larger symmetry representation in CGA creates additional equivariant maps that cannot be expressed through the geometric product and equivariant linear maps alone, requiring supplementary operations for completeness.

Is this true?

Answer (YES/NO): NO